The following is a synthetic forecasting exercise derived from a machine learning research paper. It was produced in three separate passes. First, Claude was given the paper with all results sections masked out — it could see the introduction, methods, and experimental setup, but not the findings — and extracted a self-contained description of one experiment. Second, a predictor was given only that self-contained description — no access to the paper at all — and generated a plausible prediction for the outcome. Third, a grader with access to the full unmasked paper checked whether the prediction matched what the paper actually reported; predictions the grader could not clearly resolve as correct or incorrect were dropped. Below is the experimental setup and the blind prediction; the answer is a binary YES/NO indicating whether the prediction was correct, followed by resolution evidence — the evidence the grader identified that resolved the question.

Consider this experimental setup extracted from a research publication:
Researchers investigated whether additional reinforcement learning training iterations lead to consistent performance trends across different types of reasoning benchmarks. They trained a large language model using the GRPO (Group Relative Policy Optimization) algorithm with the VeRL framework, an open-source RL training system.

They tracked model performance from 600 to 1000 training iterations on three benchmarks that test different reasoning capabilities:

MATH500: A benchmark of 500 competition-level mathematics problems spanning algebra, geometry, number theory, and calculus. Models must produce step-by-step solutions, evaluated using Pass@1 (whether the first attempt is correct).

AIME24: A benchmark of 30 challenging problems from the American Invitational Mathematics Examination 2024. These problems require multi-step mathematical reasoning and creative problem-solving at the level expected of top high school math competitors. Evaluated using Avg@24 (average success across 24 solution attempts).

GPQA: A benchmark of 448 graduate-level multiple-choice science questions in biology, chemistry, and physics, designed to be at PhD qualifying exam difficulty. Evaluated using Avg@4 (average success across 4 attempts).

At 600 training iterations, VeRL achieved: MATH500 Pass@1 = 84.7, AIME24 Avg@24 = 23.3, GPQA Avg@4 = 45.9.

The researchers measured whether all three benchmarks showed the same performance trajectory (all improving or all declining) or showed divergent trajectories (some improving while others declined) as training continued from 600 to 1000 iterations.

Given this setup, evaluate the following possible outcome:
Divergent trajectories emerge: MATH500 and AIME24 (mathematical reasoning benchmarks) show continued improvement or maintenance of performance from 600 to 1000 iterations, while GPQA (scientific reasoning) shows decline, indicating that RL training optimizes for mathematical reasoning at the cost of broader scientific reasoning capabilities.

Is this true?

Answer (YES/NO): NO